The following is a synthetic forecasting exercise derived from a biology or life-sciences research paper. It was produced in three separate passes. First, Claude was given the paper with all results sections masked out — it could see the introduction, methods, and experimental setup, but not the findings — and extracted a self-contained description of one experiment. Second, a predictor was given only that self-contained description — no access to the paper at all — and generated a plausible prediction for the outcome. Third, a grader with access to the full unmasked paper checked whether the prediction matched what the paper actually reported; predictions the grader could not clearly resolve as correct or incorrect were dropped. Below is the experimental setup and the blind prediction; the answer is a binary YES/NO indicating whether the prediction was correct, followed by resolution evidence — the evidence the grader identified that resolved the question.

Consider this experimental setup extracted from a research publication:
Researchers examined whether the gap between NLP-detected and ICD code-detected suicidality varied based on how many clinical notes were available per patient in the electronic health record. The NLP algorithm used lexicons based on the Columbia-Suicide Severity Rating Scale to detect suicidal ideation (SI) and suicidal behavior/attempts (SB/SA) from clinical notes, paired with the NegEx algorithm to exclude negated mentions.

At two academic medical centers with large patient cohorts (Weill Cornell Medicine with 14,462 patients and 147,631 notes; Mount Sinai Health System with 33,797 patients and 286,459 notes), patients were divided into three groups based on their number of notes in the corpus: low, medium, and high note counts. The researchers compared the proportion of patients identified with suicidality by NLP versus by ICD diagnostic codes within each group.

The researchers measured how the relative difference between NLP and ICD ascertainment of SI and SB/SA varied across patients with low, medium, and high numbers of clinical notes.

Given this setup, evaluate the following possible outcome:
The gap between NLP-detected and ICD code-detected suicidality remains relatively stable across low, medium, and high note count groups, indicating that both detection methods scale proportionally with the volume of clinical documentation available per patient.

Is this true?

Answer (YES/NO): YES